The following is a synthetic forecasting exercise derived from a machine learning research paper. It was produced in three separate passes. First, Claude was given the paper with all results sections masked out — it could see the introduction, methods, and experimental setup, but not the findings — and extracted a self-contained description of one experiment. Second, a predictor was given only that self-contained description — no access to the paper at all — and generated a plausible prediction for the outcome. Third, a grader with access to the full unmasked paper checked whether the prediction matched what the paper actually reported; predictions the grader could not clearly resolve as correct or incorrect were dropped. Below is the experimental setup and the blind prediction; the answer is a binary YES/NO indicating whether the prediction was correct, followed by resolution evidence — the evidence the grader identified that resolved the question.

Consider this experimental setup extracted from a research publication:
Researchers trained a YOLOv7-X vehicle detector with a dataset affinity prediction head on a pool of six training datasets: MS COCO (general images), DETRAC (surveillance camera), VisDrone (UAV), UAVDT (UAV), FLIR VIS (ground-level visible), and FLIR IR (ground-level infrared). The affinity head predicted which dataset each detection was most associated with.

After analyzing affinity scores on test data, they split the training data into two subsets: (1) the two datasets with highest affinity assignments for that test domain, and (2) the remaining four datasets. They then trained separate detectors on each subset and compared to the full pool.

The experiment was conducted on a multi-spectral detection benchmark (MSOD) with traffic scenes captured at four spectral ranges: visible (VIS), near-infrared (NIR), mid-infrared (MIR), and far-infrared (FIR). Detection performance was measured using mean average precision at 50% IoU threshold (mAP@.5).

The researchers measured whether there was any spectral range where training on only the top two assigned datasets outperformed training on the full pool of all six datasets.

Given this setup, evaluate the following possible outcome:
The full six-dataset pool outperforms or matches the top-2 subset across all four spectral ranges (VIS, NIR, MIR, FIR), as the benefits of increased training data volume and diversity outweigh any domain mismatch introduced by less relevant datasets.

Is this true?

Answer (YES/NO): NO